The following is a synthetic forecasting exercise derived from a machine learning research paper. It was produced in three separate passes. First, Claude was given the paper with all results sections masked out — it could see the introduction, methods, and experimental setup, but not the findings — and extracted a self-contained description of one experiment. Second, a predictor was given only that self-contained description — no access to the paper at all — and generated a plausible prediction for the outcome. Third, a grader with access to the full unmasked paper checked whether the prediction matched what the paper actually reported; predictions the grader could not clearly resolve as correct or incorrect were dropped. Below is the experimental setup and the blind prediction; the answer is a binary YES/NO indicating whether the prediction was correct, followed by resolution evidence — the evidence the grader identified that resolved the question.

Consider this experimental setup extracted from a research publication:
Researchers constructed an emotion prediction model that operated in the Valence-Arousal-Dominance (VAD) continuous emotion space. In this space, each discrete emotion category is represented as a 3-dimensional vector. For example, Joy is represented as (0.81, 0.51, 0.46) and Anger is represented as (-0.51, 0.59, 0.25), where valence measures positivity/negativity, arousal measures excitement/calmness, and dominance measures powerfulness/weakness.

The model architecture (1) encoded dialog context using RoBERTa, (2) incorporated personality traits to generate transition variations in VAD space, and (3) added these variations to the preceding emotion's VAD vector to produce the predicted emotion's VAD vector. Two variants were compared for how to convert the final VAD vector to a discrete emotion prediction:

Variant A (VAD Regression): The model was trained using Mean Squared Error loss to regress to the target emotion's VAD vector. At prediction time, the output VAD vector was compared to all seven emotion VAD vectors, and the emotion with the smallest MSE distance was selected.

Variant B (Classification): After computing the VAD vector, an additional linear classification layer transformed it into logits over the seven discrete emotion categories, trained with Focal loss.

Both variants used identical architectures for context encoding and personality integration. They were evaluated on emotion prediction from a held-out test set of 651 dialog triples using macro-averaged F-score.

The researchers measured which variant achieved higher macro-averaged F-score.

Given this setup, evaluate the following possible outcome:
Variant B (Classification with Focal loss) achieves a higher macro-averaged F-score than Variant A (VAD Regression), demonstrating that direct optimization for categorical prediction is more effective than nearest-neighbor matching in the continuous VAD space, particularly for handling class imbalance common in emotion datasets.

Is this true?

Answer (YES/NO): YES